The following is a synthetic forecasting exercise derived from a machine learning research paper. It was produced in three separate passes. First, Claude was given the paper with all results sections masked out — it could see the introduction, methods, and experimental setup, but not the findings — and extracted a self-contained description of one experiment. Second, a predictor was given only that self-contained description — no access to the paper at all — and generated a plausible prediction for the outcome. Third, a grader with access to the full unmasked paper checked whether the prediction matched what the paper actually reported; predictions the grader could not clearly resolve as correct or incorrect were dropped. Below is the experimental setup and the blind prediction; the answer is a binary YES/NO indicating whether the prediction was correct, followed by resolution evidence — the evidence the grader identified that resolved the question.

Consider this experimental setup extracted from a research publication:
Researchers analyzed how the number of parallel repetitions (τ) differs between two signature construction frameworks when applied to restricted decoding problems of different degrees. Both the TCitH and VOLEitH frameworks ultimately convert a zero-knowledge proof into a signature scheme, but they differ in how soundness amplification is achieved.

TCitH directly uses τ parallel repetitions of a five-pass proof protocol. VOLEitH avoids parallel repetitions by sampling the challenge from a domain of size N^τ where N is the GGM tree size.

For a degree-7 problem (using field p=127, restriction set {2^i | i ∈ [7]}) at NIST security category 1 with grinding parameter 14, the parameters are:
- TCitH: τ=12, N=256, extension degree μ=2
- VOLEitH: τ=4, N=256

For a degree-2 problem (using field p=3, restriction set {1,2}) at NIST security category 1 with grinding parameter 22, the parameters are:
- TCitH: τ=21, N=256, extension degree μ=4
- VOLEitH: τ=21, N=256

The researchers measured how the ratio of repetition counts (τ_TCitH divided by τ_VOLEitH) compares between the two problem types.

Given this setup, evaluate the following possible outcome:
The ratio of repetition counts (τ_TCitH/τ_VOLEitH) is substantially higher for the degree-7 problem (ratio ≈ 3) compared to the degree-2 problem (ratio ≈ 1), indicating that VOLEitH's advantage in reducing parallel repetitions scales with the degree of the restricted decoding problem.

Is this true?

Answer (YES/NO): YES